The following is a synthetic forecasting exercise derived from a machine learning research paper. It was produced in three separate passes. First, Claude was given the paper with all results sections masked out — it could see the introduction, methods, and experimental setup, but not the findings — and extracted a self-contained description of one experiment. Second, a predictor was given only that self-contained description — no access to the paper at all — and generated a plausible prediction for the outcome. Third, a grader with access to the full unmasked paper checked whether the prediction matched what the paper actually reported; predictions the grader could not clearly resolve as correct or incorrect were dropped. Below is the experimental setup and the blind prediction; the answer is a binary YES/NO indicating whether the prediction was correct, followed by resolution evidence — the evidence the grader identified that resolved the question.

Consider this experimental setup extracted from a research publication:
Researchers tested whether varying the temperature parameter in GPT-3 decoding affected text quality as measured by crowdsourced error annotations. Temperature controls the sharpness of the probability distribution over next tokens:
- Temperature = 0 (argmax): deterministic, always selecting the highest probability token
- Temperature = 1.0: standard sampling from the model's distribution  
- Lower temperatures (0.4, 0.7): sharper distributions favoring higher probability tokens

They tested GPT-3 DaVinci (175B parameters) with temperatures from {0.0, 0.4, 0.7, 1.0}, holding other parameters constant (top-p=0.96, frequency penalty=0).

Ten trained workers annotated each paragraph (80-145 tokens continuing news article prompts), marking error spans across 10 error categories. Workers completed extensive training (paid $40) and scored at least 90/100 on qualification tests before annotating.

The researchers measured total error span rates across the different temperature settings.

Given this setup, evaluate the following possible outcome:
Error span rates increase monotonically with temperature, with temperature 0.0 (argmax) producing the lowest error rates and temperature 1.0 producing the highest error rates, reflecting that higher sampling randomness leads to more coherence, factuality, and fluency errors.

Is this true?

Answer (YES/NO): NO